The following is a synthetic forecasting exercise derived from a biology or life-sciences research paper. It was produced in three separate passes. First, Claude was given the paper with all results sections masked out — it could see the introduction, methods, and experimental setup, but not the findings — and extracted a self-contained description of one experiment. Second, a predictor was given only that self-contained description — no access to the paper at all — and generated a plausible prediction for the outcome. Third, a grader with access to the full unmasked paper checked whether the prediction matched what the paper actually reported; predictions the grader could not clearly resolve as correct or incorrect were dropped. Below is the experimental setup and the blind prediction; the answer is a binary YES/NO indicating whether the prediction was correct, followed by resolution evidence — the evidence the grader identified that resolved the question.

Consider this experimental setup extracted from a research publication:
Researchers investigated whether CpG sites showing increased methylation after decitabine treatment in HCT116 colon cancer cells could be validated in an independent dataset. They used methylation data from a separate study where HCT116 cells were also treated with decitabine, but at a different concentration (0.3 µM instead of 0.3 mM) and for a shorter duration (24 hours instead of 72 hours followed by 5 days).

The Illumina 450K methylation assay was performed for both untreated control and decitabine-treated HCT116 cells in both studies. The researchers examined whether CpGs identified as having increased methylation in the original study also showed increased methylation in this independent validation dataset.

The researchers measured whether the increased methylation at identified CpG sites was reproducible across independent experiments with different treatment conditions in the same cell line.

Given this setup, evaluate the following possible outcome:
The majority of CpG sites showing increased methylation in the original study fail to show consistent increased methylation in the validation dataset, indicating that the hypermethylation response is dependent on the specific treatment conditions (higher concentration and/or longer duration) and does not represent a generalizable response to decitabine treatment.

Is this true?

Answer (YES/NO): NO